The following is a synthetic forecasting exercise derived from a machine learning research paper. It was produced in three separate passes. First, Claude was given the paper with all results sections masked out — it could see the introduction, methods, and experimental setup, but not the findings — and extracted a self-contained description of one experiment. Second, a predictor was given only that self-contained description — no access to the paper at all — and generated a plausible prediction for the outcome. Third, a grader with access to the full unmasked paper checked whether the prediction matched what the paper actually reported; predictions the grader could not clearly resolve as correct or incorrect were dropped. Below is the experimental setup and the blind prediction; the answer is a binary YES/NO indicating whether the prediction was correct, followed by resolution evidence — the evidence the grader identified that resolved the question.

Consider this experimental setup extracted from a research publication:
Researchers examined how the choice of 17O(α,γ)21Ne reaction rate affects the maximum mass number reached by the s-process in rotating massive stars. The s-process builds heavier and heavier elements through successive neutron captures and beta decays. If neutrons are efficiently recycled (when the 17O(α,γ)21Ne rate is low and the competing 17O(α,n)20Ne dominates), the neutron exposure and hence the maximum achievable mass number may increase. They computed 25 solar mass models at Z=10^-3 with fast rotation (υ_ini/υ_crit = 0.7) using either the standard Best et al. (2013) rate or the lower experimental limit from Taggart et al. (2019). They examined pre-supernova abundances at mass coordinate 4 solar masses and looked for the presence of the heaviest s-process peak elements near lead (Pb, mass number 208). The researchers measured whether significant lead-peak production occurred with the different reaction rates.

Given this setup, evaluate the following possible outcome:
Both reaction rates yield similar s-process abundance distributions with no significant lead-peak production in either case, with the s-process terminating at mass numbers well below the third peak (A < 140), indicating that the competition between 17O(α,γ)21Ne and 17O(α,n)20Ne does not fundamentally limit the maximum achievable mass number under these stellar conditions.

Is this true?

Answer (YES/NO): NO